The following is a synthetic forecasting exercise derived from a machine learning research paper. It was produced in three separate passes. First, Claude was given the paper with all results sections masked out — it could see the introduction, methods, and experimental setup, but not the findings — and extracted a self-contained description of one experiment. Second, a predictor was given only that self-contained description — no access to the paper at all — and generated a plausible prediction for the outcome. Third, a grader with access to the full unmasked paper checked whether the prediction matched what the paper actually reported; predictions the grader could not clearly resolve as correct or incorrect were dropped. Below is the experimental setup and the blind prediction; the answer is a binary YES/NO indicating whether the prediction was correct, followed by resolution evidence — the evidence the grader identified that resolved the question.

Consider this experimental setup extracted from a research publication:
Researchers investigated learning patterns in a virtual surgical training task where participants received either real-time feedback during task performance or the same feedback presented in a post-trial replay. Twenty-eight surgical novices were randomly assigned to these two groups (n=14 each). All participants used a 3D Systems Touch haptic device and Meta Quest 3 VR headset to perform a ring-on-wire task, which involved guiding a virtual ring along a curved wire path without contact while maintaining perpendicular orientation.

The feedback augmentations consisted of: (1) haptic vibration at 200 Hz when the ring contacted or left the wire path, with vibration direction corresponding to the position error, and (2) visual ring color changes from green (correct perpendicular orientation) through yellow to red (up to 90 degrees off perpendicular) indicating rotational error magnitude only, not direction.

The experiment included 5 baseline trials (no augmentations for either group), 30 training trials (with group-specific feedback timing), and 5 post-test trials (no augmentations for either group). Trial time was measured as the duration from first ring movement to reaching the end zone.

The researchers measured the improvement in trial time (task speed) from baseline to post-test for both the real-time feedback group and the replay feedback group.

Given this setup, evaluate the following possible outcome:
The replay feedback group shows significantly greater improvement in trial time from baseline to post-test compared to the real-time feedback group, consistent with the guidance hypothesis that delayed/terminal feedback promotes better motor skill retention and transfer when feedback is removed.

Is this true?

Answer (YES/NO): NO